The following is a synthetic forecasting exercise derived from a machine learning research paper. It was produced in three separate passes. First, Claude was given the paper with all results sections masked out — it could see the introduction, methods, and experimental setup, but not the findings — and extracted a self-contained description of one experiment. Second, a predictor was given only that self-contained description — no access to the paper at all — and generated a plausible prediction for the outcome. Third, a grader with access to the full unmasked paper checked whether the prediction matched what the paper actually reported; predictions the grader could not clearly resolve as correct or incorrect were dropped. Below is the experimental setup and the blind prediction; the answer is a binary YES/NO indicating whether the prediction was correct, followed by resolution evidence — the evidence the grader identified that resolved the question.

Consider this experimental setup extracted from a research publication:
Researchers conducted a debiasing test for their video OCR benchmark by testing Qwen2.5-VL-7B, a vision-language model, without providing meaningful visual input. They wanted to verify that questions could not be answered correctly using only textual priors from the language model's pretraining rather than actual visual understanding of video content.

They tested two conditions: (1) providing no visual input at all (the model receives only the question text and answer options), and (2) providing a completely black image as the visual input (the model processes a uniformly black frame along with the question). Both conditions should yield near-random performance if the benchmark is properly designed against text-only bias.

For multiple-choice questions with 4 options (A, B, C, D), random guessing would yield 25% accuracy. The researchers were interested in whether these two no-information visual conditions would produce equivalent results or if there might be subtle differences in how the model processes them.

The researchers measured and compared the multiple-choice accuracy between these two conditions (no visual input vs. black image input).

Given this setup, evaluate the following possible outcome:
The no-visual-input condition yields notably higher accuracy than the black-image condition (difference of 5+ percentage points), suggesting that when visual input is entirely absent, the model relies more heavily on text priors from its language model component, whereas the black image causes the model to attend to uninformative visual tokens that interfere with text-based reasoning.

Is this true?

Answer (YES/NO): NO